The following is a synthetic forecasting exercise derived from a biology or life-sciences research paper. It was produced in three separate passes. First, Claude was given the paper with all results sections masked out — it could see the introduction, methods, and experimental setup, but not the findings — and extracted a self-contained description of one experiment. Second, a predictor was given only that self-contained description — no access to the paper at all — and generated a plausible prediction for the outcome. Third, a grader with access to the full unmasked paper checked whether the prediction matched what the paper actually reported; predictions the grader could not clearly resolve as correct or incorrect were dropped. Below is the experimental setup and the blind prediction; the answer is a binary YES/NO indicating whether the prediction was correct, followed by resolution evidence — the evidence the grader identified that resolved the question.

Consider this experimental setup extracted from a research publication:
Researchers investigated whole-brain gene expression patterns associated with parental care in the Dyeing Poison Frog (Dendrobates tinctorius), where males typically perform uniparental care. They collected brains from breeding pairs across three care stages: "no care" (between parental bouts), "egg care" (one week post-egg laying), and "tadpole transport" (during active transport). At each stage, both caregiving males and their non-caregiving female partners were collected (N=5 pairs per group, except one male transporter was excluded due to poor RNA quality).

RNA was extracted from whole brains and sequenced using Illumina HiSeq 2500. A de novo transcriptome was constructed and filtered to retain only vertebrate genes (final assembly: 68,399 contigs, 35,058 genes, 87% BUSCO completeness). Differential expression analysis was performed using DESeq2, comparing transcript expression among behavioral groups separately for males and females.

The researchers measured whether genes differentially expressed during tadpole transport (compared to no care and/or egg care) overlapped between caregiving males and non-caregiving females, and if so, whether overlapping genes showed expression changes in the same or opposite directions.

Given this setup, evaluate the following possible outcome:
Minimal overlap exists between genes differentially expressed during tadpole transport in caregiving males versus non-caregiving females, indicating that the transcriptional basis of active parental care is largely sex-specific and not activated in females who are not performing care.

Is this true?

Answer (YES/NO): NO